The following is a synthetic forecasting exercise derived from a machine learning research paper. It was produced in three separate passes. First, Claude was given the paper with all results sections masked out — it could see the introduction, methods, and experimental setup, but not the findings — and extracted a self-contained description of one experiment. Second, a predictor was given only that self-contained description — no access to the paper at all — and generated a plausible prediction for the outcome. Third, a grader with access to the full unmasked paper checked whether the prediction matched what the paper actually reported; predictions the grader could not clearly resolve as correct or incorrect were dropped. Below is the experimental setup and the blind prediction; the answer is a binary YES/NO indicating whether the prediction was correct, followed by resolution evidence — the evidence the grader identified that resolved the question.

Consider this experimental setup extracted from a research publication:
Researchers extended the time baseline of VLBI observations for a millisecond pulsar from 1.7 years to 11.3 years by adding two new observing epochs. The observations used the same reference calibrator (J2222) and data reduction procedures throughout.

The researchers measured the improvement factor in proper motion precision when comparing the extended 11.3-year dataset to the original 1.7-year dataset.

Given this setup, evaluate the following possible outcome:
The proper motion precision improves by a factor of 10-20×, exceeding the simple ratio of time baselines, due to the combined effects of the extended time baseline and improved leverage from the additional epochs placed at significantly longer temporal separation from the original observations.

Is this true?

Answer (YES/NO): NO